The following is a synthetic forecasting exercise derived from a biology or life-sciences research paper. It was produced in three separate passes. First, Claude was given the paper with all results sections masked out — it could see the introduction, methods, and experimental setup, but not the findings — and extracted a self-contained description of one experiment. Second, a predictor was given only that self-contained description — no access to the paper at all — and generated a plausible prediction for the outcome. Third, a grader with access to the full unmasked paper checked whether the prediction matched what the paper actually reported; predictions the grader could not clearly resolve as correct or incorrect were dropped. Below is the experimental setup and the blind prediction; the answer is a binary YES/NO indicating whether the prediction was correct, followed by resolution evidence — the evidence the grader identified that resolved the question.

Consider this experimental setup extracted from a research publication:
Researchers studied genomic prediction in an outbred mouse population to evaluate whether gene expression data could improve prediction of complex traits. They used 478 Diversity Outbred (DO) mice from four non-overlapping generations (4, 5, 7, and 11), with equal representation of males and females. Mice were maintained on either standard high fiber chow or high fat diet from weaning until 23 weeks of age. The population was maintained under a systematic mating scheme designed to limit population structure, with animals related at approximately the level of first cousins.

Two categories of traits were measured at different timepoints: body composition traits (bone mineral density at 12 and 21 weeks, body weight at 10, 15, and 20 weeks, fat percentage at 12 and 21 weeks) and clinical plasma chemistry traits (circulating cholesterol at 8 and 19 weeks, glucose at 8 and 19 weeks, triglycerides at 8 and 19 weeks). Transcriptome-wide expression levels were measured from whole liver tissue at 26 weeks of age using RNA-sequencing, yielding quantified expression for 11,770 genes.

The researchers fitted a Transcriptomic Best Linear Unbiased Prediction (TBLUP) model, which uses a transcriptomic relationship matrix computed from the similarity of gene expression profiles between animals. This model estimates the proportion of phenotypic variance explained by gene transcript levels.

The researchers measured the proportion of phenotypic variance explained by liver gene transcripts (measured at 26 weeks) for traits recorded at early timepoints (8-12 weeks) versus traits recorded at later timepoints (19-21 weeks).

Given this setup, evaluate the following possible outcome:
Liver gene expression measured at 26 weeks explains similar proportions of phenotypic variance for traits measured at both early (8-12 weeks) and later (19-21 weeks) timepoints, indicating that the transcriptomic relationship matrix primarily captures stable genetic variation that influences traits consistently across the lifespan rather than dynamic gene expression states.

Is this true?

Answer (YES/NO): NO